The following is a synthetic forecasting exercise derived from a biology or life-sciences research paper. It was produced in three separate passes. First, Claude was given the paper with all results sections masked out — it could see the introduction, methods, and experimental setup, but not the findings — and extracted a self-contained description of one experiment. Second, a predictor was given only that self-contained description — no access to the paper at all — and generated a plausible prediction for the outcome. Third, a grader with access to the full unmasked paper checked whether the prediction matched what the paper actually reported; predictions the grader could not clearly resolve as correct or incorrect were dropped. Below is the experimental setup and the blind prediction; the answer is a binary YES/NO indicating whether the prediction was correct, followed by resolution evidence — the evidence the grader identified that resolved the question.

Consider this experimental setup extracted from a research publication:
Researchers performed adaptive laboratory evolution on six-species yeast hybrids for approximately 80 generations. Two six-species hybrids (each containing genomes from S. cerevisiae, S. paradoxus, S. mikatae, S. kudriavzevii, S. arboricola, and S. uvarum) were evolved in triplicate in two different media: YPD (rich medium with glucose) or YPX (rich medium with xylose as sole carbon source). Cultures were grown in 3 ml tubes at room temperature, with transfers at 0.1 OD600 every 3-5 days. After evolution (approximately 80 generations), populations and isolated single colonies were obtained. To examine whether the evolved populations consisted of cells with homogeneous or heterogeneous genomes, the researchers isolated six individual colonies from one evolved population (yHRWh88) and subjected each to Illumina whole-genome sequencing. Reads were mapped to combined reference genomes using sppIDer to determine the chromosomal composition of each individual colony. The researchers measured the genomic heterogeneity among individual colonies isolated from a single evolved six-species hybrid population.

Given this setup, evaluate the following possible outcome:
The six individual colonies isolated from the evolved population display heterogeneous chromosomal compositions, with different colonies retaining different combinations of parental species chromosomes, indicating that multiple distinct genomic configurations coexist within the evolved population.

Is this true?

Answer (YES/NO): YES